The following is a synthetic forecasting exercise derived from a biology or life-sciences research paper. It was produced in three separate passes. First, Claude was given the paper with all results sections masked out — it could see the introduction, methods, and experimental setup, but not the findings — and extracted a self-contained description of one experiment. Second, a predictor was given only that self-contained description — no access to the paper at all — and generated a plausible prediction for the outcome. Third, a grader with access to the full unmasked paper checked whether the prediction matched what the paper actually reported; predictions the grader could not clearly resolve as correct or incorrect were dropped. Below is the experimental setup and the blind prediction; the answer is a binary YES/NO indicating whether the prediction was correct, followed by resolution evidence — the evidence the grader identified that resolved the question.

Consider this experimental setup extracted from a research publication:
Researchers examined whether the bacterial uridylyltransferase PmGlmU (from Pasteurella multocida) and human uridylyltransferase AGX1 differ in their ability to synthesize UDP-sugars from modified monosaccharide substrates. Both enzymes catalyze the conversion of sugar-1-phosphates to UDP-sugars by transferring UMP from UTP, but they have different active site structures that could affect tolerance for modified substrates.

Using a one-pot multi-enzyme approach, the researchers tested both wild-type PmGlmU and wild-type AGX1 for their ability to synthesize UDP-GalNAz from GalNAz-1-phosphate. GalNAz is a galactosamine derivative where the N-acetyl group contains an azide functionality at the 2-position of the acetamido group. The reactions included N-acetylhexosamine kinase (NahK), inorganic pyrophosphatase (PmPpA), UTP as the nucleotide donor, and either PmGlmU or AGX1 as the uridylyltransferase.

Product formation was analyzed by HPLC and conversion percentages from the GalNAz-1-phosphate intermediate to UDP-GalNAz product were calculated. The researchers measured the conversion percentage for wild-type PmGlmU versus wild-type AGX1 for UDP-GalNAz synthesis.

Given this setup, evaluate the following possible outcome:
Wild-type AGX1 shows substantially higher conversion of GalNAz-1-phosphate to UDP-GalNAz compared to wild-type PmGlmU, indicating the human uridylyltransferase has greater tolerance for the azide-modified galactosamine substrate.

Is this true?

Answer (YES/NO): YES